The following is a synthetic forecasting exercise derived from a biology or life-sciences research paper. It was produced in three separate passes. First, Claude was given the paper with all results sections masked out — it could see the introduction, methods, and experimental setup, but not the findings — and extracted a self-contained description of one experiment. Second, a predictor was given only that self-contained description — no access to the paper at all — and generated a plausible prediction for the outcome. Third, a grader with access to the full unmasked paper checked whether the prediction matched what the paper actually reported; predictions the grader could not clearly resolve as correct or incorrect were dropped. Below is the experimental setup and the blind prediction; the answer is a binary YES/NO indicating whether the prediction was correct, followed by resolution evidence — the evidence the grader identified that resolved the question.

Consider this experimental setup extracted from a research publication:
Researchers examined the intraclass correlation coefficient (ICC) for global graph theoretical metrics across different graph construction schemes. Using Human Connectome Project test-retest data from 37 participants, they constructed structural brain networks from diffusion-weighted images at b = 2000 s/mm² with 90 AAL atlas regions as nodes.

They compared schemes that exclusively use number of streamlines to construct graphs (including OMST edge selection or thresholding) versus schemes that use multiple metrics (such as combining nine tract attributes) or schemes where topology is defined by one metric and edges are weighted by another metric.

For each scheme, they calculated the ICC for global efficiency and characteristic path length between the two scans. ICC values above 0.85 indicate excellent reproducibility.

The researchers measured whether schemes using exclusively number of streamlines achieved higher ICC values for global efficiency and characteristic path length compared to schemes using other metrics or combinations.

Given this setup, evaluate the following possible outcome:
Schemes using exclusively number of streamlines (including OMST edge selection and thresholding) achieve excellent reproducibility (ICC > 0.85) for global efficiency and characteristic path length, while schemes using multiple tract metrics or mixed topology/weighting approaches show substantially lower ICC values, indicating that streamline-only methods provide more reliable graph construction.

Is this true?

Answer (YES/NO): YES